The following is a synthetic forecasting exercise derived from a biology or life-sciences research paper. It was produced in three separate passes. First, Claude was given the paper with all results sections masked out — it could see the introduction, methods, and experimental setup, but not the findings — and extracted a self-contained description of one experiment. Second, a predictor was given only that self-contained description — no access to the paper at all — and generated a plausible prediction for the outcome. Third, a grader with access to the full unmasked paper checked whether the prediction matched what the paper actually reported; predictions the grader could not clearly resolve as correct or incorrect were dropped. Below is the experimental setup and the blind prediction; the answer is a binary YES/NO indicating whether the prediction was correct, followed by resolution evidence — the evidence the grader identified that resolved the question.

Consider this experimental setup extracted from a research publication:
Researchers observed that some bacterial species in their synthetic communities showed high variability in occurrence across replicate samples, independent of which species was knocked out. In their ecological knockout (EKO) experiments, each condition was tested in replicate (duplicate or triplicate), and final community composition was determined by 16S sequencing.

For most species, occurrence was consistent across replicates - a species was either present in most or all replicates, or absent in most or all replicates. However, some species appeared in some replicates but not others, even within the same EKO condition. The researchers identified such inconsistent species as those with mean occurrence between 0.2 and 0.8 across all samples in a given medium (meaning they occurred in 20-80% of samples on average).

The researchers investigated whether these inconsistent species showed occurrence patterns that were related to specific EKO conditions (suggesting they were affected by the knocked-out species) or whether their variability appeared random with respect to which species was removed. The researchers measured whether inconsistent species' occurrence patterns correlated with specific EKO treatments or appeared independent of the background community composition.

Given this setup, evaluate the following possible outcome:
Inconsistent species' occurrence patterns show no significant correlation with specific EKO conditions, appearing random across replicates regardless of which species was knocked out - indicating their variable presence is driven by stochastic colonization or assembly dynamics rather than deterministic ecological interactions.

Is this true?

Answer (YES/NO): YES